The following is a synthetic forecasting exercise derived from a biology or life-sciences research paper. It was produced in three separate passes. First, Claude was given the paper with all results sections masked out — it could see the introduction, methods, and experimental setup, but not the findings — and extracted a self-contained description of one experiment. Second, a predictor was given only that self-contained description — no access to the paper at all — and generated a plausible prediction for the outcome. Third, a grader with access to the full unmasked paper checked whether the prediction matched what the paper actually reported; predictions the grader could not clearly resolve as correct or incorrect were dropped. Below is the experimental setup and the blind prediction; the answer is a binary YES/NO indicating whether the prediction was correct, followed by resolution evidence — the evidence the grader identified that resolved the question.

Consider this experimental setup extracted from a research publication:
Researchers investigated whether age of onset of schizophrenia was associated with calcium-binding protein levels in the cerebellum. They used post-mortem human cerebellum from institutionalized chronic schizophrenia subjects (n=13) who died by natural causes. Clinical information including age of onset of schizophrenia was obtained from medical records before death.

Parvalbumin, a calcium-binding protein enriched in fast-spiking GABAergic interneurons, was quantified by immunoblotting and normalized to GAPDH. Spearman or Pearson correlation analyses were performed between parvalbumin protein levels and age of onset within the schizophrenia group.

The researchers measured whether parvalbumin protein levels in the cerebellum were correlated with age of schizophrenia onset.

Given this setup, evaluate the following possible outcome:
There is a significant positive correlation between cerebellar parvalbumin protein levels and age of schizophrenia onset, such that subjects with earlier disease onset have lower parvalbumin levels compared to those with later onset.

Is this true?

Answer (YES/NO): NO